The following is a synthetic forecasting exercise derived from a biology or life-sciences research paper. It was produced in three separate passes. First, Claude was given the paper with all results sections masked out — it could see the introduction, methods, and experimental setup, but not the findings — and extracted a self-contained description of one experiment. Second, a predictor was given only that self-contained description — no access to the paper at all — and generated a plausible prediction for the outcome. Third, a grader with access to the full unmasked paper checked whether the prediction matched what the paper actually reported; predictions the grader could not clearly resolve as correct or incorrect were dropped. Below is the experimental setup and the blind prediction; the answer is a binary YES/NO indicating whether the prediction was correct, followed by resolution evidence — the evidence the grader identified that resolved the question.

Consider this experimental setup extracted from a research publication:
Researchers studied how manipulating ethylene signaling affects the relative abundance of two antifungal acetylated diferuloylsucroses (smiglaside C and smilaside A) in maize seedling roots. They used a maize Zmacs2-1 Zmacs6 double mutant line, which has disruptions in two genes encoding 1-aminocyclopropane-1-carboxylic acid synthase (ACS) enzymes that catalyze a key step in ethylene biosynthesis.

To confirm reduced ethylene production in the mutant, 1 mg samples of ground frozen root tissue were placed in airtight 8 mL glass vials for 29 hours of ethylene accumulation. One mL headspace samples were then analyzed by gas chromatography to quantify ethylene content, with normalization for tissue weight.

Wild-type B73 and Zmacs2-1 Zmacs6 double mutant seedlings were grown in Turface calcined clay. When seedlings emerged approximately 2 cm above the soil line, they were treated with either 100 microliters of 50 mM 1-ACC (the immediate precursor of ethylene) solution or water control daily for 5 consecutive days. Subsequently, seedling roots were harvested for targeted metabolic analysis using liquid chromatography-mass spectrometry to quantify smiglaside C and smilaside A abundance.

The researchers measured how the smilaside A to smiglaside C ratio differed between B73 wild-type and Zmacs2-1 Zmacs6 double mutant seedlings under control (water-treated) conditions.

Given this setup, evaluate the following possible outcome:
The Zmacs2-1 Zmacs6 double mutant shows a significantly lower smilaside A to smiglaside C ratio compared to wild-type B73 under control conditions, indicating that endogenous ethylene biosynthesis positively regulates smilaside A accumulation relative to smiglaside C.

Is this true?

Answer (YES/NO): YES